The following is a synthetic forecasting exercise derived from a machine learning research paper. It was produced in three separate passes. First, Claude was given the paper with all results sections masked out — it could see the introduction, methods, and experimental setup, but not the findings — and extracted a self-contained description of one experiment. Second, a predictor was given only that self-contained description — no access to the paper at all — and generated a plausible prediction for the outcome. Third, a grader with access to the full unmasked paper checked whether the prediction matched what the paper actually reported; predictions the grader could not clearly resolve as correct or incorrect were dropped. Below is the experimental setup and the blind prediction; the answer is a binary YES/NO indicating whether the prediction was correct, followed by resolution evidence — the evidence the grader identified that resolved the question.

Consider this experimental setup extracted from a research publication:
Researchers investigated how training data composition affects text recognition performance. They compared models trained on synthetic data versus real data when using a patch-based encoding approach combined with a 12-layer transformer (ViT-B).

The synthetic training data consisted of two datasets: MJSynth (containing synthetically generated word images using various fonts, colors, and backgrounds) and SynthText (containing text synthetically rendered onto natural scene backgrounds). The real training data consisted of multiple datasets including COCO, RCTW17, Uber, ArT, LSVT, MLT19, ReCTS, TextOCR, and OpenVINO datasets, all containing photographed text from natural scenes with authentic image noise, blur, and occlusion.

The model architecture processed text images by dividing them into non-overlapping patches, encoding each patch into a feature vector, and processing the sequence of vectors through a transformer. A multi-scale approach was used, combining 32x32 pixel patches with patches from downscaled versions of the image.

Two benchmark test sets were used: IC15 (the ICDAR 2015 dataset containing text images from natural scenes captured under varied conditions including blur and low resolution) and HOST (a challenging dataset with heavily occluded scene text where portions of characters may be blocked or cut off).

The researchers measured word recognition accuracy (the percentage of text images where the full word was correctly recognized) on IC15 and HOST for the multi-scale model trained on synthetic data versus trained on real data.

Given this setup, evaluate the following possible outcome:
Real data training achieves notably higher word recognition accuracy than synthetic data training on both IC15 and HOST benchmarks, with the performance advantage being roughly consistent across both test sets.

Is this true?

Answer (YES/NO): NO